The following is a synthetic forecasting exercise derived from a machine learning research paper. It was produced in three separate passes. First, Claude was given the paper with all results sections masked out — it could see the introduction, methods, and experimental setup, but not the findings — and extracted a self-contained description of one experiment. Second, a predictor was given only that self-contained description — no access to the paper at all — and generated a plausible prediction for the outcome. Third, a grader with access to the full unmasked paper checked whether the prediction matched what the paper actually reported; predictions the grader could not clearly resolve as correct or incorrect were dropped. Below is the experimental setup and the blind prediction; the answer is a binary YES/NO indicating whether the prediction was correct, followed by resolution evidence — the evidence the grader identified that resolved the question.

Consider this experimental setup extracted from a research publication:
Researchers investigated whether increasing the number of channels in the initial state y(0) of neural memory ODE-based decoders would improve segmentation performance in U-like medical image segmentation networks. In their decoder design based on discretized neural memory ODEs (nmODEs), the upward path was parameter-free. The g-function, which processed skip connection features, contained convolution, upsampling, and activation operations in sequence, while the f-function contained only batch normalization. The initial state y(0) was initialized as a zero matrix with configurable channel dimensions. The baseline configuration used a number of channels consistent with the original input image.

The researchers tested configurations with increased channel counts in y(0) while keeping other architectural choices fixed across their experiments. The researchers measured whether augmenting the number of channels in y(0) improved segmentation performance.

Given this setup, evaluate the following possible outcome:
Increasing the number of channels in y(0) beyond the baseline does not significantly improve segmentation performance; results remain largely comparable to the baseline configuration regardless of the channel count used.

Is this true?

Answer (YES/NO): NO